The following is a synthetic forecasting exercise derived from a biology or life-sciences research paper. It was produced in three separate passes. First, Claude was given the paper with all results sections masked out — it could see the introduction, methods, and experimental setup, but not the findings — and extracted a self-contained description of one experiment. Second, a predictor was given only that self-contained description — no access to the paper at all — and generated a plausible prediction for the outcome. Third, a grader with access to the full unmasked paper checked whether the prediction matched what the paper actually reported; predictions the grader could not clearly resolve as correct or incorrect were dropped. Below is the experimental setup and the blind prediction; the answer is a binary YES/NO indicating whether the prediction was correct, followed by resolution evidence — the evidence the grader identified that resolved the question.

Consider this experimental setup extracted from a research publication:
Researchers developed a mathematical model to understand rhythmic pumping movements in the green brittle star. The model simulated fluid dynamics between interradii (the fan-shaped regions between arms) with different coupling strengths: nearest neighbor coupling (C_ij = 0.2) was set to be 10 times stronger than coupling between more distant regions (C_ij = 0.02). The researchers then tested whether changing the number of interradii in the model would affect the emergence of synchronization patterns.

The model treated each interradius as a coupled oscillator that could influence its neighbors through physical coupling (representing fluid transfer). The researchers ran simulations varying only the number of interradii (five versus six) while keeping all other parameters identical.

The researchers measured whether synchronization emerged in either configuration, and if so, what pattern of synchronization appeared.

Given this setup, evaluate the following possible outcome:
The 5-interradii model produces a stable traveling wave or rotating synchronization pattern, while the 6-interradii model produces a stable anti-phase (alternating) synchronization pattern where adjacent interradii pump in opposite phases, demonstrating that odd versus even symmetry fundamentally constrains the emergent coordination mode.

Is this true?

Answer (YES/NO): YES